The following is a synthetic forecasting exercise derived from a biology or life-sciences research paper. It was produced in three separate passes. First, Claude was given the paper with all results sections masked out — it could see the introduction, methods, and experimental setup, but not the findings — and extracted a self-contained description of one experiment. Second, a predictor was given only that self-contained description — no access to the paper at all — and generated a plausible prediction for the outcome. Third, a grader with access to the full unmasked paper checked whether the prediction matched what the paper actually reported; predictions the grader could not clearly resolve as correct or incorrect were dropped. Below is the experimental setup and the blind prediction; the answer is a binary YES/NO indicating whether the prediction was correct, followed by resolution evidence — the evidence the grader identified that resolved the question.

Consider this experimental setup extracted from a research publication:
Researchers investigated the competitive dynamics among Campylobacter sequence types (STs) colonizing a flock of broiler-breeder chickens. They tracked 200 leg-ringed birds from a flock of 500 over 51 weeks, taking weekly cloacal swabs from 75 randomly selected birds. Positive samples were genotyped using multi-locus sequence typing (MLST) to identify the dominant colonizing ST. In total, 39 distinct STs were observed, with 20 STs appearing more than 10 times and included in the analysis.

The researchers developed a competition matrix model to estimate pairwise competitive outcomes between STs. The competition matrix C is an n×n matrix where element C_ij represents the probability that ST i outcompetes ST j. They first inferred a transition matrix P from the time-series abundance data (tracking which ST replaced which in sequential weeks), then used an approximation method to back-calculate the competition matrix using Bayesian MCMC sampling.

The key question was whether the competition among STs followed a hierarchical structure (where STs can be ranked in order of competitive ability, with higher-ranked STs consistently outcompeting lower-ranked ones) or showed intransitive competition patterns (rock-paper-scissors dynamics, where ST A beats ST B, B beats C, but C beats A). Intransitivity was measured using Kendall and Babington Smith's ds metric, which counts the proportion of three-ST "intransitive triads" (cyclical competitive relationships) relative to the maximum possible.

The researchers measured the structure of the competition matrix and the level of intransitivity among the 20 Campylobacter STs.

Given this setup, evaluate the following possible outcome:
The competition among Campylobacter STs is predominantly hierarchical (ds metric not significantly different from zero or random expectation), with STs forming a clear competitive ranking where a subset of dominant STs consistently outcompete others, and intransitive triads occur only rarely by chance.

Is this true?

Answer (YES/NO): NO